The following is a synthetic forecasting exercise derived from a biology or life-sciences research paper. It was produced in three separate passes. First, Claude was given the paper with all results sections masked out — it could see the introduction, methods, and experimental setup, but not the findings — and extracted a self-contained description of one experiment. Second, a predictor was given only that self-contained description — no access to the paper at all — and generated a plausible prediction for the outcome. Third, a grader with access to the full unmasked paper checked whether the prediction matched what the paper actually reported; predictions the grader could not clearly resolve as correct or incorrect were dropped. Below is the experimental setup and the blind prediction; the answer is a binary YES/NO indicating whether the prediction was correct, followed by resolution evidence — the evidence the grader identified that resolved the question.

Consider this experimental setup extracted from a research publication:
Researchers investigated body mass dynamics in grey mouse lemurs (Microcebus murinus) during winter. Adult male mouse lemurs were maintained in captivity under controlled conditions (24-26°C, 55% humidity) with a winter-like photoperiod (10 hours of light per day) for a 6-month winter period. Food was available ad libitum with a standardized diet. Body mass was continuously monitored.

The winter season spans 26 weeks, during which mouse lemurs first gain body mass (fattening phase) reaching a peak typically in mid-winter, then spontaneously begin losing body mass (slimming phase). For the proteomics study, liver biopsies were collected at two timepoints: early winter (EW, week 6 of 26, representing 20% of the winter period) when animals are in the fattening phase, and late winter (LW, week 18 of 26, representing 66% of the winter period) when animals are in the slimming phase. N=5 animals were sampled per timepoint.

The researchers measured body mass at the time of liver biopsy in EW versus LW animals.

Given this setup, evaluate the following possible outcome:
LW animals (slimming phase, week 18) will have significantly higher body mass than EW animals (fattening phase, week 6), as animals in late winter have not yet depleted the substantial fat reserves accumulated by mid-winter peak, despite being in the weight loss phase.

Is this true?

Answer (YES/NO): NO